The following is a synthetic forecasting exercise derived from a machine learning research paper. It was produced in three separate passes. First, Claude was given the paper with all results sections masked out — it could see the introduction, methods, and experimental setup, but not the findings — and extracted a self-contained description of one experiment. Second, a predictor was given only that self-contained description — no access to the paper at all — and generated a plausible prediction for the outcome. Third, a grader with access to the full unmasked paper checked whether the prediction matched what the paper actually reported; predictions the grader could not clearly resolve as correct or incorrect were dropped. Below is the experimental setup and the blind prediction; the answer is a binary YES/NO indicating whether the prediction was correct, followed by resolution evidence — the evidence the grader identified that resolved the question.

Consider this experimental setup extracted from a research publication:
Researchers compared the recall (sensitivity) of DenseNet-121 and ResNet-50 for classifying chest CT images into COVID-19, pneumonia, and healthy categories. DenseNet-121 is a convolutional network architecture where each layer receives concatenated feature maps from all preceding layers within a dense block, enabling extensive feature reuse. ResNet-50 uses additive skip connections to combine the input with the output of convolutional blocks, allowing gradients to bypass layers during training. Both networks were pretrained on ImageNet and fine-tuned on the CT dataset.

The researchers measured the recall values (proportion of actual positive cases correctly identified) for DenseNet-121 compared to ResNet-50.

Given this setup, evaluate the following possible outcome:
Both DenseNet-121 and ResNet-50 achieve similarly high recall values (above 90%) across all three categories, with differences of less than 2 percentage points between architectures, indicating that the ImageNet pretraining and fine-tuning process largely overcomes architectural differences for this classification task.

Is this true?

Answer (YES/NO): NO